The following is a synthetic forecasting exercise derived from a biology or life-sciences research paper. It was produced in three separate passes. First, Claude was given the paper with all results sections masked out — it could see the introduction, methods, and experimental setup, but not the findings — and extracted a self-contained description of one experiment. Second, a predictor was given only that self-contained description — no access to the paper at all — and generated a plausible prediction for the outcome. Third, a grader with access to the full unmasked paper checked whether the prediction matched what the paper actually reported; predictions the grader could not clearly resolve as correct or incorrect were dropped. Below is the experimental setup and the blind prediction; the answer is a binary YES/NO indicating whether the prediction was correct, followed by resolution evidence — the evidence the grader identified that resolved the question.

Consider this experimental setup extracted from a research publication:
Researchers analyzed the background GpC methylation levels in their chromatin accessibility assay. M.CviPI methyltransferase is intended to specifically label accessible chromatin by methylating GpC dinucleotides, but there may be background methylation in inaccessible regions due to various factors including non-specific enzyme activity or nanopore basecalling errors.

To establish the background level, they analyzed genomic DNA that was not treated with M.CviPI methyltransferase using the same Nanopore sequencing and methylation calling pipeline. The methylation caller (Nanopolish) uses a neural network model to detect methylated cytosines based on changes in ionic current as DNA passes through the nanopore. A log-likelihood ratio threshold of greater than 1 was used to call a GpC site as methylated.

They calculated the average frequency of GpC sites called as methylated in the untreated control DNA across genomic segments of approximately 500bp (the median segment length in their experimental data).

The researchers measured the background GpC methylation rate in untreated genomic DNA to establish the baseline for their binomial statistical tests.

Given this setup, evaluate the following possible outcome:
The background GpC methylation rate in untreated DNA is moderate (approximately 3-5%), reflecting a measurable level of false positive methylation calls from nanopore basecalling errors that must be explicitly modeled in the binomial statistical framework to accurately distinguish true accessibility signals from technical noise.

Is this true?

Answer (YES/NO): NO